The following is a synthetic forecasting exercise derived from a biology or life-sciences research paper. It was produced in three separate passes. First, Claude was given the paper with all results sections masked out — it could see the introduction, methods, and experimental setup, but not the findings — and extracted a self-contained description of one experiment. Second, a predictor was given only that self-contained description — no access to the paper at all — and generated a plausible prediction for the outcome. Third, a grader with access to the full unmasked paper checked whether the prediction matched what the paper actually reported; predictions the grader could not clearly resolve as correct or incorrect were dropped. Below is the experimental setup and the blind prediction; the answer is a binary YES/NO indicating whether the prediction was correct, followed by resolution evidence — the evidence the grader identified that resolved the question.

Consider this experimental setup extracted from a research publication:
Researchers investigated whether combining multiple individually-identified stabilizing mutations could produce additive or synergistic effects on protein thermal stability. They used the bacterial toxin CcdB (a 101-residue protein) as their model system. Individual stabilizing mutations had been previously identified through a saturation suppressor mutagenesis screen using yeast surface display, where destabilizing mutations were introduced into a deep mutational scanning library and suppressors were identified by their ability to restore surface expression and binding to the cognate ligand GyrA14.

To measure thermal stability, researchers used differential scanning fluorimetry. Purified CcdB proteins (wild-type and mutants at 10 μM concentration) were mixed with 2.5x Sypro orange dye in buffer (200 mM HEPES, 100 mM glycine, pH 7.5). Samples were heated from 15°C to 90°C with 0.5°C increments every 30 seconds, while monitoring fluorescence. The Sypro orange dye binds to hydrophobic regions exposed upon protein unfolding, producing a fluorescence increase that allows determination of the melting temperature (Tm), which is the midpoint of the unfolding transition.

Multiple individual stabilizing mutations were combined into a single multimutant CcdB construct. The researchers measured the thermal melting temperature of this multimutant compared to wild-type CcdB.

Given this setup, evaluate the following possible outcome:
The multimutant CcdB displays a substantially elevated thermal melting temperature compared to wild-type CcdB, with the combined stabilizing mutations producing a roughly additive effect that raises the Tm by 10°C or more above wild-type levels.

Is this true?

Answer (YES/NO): YES